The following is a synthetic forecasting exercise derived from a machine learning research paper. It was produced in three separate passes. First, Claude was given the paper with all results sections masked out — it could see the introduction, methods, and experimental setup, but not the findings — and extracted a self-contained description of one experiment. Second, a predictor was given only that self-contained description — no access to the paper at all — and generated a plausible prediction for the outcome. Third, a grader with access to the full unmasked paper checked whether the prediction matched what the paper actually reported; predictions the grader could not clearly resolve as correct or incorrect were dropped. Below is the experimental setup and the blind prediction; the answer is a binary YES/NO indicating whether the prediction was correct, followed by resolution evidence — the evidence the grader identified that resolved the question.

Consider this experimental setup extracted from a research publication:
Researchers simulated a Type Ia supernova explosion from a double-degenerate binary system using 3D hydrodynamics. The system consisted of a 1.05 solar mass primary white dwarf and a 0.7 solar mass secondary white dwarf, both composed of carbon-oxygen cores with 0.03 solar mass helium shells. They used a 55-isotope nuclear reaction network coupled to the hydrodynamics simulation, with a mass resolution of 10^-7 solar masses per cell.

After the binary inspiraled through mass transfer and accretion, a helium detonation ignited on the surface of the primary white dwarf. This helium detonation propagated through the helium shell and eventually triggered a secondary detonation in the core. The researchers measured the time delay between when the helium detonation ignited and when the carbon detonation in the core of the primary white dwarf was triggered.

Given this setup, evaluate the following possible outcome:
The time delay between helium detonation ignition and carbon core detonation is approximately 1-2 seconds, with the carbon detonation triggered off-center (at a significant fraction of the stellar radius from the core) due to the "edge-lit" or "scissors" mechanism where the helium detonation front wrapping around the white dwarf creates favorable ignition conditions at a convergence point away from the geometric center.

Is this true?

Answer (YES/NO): NO